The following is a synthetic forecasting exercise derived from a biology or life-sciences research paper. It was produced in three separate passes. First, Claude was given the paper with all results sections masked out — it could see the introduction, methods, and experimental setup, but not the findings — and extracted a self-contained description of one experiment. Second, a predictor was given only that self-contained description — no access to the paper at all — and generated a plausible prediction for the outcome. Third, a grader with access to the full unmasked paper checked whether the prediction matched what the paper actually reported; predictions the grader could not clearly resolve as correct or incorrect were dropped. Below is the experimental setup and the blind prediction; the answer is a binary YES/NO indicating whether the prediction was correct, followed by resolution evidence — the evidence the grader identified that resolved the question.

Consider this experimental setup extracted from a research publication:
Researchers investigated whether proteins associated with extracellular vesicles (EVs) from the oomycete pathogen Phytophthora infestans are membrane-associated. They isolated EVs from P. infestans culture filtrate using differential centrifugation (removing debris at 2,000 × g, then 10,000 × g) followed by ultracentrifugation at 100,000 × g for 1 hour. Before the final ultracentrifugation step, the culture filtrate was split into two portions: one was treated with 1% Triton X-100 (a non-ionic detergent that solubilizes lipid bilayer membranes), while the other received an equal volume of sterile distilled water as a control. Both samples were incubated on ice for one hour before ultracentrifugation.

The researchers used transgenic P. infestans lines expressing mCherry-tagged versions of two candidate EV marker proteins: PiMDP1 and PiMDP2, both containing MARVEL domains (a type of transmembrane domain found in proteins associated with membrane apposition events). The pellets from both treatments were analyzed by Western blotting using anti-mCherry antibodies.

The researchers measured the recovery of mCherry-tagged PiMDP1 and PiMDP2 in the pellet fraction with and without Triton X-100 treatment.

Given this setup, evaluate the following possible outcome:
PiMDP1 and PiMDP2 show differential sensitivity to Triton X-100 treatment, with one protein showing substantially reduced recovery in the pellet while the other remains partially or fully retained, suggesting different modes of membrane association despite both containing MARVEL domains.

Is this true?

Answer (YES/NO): NO